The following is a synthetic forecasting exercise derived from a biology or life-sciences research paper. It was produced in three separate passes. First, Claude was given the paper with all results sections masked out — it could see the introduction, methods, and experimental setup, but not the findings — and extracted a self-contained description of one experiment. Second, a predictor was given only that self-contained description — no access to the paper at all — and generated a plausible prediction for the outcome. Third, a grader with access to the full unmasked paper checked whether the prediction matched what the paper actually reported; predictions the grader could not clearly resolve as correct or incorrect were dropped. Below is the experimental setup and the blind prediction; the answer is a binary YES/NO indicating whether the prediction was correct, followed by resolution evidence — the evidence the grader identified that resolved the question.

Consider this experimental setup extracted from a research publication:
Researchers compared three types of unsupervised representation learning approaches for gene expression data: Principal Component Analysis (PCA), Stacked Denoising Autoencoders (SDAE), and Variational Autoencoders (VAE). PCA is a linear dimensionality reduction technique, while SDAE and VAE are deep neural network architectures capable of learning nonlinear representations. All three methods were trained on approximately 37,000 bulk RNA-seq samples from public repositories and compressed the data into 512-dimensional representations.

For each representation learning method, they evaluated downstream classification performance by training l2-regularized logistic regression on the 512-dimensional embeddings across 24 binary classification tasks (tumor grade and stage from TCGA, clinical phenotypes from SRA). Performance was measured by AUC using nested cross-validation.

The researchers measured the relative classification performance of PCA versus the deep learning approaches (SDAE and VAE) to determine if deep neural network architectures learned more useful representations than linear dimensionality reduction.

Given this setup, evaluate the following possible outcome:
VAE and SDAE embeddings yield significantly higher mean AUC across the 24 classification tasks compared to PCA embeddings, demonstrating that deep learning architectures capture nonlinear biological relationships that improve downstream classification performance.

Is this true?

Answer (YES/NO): NO